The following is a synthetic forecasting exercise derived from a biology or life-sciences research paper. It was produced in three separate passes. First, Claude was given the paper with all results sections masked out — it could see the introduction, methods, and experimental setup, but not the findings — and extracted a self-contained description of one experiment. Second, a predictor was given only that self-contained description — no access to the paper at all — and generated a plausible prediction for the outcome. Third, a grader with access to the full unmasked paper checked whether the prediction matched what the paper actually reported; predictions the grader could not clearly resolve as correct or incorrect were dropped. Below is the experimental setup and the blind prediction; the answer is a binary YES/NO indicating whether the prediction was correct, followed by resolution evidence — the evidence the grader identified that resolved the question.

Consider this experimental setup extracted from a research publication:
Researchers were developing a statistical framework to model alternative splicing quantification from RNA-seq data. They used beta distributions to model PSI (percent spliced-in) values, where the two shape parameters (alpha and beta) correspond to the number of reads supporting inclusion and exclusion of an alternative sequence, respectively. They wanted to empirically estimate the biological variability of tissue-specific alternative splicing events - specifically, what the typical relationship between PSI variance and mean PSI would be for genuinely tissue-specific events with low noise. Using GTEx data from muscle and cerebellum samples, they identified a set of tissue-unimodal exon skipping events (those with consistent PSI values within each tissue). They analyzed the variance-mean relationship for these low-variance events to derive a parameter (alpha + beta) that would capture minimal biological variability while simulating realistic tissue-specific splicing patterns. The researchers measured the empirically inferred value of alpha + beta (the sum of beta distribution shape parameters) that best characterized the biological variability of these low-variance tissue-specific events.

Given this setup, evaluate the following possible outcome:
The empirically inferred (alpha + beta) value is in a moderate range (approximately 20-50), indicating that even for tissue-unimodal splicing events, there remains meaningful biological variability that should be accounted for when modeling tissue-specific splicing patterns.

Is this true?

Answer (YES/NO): NO